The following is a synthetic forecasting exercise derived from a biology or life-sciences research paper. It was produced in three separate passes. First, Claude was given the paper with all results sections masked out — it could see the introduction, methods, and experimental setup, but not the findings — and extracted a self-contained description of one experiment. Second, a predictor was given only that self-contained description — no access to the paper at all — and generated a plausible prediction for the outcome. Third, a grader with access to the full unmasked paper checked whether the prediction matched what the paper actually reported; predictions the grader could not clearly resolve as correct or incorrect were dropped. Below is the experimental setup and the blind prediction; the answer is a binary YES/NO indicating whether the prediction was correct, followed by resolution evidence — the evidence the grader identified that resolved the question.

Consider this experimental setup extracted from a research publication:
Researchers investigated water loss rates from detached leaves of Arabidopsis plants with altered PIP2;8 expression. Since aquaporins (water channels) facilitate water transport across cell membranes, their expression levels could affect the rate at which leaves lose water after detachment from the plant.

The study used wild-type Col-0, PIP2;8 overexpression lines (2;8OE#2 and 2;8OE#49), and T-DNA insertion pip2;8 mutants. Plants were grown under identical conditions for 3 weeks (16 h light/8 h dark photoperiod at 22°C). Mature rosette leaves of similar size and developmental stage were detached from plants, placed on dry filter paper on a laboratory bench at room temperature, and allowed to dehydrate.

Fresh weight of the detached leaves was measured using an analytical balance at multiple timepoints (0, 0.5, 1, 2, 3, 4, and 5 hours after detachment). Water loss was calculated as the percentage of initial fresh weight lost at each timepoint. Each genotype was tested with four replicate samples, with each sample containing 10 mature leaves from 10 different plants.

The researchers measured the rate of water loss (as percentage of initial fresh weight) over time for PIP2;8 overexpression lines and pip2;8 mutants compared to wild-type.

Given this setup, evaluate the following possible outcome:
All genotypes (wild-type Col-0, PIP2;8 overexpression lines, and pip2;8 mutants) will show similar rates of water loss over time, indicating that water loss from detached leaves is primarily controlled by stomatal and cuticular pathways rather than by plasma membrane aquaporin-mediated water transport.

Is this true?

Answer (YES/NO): NO